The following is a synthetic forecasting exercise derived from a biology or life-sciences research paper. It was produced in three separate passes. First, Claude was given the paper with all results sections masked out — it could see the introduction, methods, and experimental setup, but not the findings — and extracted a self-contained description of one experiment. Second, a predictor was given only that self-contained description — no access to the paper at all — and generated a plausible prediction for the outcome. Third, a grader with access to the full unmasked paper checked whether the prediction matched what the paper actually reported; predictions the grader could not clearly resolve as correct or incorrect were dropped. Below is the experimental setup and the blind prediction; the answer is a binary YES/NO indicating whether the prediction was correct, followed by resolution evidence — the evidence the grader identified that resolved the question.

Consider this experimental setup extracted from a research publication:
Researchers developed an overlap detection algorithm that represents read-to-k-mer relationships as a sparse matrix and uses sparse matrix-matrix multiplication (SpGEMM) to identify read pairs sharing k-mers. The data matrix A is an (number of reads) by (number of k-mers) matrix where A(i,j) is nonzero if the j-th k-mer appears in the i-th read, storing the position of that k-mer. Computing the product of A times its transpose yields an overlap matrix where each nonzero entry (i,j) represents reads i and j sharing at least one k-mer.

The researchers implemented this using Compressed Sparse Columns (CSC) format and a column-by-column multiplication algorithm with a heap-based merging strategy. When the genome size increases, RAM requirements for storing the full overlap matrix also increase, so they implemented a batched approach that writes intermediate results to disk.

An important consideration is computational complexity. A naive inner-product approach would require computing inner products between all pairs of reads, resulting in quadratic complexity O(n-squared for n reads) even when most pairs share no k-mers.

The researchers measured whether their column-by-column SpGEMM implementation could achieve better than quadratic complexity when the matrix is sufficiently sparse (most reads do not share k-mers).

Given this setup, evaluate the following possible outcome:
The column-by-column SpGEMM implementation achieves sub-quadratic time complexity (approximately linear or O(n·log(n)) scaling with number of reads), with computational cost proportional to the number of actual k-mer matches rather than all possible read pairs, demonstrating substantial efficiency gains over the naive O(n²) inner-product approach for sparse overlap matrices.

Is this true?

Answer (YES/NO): YES